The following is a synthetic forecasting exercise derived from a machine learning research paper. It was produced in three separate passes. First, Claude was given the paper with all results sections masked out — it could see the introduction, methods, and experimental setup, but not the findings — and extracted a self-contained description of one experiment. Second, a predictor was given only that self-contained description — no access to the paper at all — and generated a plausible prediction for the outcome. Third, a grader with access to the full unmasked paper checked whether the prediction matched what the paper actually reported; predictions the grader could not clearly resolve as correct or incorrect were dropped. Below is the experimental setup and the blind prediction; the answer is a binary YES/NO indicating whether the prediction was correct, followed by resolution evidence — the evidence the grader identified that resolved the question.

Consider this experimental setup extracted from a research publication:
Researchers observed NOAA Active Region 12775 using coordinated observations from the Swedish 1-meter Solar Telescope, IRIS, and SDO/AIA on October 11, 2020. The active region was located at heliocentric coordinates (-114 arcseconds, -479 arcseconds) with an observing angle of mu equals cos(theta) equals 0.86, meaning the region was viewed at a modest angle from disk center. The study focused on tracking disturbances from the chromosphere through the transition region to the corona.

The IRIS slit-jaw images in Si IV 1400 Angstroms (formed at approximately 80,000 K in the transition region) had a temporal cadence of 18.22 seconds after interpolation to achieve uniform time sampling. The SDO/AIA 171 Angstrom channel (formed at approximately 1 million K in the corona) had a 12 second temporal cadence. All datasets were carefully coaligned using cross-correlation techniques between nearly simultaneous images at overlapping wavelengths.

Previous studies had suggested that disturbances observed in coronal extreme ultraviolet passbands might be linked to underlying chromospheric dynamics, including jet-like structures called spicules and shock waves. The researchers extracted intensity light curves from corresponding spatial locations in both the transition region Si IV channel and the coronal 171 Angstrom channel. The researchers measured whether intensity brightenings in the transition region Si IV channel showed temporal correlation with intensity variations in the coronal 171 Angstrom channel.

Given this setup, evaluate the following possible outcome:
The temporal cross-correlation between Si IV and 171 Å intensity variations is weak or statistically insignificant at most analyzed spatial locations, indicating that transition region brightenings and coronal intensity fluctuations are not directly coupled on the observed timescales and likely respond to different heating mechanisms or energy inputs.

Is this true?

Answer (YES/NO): NO